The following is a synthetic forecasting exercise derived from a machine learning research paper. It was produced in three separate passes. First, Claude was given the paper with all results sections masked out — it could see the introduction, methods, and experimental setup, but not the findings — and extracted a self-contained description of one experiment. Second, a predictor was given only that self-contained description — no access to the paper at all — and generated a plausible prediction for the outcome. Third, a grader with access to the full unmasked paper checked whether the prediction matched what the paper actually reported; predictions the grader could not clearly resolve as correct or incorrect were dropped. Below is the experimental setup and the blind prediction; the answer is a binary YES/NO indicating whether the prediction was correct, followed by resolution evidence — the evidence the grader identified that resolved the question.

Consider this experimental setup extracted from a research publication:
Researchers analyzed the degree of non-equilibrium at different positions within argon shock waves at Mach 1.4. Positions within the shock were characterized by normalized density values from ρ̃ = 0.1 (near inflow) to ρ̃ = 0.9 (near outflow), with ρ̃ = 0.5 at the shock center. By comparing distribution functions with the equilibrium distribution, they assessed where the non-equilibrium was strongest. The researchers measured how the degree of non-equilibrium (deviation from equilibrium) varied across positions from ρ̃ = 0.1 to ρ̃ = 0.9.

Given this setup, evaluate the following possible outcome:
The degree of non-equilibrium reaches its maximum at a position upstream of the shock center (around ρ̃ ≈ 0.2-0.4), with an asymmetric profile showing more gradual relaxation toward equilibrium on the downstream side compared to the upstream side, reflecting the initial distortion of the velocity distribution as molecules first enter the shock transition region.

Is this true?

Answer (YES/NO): NO